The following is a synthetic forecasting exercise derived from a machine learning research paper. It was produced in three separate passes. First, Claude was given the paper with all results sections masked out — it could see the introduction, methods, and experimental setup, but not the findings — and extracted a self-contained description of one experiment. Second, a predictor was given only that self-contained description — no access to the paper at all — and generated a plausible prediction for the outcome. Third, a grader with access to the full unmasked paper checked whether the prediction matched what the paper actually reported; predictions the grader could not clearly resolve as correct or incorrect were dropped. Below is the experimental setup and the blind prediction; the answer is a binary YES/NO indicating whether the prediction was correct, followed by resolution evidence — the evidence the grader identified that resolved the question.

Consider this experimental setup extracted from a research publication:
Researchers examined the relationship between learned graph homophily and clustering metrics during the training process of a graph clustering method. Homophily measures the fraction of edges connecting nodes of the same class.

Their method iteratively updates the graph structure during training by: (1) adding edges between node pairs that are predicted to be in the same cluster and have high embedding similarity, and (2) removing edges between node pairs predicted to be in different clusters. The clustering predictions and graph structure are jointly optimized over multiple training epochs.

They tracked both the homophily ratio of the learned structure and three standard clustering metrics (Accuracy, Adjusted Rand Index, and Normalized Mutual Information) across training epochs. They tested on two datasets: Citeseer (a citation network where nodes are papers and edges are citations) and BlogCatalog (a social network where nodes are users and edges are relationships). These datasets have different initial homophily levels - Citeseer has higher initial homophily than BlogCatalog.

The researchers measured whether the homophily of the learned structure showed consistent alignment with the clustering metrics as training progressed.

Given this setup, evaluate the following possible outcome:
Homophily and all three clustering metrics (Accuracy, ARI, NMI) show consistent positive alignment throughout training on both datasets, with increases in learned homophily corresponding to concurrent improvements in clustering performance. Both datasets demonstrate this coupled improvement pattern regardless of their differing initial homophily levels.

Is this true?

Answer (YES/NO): YES